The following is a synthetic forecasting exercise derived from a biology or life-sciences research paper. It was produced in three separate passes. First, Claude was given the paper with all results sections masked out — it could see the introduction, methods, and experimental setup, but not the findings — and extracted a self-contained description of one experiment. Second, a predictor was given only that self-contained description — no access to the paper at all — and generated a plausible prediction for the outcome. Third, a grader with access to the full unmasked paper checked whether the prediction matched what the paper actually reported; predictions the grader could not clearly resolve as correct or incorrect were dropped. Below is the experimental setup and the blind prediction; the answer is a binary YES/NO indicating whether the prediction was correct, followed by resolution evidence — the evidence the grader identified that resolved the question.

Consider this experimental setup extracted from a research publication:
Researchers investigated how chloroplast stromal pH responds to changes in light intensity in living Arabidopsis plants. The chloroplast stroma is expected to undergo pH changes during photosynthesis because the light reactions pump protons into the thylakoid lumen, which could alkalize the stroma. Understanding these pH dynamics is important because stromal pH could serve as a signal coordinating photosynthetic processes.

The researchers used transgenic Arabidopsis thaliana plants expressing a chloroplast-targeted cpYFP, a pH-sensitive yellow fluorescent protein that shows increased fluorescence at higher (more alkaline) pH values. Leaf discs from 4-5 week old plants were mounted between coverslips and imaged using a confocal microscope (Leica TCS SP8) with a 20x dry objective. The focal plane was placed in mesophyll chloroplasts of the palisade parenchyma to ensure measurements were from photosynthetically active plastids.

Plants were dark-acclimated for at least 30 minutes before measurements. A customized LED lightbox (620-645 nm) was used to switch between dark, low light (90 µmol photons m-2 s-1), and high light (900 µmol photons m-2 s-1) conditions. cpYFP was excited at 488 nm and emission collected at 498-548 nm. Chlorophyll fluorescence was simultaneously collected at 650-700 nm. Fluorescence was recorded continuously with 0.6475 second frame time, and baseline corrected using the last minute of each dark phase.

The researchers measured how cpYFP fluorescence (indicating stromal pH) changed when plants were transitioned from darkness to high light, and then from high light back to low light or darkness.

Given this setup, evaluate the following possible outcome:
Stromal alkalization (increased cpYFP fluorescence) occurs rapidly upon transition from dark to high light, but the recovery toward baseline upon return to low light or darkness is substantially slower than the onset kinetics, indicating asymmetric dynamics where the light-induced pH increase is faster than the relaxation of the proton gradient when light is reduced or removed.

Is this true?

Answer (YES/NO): NO